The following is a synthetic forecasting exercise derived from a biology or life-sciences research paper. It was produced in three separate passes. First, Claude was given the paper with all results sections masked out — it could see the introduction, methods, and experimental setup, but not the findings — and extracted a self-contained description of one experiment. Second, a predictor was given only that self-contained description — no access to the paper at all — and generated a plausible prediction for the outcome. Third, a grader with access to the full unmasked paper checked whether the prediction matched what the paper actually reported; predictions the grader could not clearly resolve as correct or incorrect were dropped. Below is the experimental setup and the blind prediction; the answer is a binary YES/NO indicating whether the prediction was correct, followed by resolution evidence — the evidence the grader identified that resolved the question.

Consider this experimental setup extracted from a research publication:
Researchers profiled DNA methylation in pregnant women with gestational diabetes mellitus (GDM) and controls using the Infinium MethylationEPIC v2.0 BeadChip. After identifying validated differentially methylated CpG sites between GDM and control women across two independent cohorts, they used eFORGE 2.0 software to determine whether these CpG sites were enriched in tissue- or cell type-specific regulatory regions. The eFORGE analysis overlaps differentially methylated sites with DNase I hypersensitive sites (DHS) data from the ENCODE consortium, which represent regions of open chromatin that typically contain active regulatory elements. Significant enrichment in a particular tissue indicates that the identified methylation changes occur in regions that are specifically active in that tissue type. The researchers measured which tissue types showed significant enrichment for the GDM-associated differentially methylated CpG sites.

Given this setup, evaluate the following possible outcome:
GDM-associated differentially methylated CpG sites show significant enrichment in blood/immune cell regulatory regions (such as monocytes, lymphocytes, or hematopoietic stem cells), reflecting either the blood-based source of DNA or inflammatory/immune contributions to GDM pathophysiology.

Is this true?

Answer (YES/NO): YES